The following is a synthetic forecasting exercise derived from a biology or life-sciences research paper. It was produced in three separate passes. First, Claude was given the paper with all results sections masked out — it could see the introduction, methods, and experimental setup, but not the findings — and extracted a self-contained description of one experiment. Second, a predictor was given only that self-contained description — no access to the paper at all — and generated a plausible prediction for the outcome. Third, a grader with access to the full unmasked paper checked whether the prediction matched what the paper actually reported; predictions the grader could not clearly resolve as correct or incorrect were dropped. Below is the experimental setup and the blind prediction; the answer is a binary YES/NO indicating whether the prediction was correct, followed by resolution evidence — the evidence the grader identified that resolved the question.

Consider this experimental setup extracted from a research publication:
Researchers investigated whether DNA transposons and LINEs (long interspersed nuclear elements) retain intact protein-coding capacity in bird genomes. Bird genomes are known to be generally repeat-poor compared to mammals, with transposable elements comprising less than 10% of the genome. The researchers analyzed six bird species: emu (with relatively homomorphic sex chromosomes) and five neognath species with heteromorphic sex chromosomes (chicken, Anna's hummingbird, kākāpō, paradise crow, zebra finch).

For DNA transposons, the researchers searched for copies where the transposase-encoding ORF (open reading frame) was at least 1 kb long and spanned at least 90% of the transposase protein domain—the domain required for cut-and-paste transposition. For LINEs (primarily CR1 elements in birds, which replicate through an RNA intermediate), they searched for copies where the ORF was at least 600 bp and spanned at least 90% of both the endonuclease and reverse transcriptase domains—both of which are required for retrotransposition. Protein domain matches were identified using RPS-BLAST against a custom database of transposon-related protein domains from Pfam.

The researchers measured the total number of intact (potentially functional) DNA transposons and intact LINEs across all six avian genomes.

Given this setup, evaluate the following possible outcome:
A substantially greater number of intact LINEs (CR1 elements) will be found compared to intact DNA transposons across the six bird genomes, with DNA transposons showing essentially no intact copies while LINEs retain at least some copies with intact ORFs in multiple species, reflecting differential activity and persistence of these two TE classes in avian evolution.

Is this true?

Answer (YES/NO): NO